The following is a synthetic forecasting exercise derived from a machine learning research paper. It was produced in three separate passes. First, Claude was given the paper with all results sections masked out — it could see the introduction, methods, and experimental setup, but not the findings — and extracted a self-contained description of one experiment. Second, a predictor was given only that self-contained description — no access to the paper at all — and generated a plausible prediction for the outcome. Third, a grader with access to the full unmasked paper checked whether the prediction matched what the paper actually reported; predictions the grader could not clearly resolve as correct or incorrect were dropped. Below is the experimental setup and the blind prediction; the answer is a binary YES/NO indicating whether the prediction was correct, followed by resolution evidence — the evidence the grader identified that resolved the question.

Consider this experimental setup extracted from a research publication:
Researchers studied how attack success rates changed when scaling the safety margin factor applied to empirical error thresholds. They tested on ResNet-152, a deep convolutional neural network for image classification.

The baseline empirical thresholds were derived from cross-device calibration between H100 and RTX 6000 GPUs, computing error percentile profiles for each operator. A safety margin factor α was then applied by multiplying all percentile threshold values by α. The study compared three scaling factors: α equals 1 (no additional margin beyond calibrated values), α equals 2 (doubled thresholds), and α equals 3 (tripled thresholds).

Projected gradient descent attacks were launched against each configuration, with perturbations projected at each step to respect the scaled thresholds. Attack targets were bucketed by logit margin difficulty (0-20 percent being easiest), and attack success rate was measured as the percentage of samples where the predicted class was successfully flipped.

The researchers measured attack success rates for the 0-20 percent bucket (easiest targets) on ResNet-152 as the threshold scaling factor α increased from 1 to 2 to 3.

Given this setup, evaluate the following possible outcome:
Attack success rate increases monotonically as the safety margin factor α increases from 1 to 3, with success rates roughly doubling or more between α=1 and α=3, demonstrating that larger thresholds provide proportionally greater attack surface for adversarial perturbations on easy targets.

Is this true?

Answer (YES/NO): NO